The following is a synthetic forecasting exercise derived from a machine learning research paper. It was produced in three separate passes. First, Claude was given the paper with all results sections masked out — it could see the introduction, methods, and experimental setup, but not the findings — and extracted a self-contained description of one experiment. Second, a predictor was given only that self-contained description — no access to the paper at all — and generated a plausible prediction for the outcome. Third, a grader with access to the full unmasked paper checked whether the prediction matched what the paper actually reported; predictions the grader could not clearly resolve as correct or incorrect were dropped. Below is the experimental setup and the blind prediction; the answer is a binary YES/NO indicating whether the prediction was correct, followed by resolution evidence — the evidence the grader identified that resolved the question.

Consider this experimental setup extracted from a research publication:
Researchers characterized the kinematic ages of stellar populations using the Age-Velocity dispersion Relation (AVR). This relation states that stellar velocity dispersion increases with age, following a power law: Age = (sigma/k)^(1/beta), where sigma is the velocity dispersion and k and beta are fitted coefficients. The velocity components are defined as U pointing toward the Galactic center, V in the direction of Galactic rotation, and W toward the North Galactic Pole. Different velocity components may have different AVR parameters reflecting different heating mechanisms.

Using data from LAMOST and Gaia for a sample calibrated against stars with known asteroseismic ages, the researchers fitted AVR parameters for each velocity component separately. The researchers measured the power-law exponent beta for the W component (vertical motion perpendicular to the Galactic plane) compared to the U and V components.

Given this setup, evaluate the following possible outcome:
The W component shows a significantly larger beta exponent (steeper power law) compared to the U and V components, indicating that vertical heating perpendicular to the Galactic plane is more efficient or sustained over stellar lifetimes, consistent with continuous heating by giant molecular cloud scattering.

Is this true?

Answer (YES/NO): YES